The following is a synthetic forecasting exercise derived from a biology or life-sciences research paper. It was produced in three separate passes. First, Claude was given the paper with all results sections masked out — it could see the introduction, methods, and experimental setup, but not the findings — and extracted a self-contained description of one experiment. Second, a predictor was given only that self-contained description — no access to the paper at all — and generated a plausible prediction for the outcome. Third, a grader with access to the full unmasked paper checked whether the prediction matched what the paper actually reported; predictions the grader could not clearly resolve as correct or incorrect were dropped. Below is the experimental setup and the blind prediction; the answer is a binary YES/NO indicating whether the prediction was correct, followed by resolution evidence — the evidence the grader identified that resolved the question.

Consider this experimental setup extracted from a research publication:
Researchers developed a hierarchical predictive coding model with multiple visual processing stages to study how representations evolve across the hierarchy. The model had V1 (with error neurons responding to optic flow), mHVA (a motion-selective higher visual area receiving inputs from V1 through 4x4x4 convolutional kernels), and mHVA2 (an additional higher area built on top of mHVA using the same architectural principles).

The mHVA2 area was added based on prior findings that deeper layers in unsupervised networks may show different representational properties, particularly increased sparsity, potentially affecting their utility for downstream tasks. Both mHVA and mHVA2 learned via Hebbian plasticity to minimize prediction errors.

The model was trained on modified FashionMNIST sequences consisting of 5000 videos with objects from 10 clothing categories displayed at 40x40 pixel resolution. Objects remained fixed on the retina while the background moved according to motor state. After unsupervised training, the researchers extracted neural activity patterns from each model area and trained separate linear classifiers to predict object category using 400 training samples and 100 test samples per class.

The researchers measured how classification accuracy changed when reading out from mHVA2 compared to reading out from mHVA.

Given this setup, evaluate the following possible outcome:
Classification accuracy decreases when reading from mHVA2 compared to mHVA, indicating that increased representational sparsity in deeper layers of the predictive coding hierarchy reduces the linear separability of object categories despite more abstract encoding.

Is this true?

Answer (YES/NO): NO